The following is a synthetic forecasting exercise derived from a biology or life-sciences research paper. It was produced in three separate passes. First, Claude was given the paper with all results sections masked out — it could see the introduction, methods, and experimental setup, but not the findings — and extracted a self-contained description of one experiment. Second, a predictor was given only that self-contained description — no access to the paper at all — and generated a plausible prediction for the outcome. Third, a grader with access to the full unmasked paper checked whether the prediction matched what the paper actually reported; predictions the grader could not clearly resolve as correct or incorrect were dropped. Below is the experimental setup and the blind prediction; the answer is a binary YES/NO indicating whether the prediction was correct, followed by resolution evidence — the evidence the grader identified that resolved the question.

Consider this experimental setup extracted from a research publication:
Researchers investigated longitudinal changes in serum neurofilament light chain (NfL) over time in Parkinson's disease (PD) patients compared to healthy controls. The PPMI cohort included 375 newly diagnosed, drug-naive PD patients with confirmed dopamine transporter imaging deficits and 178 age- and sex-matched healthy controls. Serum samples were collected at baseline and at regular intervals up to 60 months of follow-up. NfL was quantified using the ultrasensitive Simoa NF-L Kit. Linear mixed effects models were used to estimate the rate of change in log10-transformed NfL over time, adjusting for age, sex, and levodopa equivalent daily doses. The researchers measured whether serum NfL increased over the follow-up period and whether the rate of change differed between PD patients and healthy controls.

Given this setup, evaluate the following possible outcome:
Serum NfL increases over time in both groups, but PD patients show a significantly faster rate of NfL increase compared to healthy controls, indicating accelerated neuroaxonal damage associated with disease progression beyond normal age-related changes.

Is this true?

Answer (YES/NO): YES